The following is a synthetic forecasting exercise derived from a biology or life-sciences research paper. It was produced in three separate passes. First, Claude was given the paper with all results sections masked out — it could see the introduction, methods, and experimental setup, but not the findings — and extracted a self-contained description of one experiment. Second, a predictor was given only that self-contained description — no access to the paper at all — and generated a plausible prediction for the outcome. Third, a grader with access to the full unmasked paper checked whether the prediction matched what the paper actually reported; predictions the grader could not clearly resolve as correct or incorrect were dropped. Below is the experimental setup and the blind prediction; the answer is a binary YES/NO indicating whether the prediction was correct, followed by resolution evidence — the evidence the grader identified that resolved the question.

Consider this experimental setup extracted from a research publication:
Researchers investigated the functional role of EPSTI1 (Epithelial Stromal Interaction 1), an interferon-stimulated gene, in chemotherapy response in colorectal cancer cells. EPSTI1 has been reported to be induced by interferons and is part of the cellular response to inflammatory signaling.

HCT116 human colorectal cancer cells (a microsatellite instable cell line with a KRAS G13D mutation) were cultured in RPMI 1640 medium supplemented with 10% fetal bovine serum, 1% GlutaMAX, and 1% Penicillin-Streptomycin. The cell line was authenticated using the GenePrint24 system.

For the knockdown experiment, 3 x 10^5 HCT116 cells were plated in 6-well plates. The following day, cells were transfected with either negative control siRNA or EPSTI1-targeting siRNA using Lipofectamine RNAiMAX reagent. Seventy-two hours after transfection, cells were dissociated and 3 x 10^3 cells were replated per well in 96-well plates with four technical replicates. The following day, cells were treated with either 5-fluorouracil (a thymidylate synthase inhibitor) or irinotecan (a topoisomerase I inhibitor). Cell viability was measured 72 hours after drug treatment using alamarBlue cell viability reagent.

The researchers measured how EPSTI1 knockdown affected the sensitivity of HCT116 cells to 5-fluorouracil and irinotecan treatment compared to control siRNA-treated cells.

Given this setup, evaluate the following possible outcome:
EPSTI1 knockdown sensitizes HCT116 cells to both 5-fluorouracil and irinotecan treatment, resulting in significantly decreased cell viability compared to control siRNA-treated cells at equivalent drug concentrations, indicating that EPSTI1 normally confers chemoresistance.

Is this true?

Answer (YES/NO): YES